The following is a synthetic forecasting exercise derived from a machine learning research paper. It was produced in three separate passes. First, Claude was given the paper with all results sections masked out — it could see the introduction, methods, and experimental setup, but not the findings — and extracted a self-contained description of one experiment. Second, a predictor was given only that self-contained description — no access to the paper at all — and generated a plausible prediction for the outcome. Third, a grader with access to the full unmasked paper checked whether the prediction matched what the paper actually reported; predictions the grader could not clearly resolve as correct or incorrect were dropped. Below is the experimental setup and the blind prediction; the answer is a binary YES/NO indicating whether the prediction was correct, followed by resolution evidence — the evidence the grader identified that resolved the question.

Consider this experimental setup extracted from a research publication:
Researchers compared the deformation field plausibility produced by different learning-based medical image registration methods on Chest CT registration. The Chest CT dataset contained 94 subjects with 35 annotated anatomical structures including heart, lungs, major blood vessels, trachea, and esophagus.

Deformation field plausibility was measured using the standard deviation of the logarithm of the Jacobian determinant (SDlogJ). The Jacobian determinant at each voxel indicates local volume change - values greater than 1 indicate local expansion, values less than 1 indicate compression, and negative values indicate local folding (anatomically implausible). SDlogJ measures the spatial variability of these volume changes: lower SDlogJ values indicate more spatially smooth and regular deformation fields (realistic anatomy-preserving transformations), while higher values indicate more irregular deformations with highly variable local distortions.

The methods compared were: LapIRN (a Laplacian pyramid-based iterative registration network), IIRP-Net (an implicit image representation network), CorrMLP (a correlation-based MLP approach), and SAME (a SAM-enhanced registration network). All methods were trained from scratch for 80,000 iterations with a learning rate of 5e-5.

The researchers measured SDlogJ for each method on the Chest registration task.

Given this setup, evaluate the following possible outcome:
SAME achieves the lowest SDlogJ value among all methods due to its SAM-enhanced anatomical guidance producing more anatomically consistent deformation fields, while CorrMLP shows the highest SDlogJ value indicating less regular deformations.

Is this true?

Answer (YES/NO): YES